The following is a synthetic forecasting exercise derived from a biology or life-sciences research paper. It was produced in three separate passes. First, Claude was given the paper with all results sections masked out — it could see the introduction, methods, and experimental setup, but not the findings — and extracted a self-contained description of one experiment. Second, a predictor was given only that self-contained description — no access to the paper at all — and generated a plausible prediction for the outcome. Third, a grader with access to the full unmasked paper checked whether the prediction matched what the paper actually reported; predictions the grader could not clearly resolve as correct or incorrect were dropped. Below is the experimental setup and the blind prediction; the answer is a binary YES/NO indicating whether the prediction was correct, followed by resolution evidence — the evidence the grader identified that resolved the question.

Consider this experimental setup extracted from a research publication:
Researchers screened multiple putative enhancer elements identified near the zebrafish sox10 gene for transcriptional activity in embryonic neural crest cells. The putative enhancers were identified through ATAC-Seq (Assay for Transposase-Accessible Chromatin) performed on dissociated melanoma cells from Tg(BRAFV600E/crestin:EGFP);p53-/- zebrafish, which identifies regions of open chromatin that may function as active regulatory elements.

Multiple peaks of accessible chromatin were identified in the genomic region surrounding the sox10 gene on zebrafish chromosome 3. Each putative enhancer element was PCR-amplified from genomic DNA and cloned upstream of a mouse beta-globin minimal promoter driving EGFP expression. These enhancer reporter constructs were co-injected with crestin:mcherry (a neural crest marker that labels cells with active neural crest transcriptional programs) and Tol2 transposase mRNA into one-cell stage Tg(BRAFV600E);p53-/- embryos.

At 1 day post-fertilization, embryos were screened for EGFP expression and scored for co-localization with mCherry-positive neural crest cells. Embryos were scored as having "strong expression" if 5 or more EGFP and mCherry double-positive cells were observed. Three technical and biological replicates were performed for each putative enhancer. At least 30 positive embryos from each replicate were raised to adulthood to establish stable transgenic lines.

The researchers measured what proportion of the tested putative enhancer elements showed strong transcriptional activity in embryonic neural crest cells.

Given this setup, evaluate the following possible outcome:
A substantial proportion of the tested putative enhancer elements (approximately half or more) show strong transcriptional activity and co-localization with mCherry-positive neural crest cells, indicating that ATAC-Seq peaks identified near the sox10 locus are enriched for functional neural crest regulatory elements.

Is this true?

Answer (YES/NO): YES